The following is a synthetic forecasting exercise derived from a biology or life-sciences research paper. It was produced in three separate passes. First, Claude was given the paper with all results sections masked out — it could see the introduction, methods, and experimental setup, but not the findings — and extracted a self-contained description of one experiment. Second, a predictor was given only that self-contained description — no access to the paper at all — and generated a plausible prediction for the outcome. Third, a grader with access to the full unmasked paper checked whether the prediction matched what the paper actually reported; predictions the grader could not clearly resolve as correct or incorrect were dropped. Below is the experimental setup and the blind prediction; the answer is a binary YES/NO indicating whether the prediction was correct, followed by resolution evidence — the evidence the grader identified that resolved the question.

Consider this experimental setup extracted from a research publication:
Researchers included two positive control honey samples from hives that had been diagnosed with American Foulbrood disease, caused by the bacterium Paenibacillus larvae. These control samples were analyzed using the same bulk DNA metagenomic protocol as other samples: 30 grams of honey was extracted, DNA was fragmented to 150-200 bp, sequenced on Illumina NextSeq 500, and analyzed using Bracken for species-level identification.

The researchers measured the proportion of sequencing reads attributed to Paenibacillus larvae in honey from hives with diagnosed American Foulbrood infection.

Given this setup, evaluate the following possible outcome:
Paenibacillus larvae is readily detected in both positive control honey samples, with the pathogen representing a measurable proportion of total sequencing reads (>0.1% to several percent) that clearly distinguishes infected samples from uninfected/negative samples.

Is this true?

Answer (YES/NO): YES